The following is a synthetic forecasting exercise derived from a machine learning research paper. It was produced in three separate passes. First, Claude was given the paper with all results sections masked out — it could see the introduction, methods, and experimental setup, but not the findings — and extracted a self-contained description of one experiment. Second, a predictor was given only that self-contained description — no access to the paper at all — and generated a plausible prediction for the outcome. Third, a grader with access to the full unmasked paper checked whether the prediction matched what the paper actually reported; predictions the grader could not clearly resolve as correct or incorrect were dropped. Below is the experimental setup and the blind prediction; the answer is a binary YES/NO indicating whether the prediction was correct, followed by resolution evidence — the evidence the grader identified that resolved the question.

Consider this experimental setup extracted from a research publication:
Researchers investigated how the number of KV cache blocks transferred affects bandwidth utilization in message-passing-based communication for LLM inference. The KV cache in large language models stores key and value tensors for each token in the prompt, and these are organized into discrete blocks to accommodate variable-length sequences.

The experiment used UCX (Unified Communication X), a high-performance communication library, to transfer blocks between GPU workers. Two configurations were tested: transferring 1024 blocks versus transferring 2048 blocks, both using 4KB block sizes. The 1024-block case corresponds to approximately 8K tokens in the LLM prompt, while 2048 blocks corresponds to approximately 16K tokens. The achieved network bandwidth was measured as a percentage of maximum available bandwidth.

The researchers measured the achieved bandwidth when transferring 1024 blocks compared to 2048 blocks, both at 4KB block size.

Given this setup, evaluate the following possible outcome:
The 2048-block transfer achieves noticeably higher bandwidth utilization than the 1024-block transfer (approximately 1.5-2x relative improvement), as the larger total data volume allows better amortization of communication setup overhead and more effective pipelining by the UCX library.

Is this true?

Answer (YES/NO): YES